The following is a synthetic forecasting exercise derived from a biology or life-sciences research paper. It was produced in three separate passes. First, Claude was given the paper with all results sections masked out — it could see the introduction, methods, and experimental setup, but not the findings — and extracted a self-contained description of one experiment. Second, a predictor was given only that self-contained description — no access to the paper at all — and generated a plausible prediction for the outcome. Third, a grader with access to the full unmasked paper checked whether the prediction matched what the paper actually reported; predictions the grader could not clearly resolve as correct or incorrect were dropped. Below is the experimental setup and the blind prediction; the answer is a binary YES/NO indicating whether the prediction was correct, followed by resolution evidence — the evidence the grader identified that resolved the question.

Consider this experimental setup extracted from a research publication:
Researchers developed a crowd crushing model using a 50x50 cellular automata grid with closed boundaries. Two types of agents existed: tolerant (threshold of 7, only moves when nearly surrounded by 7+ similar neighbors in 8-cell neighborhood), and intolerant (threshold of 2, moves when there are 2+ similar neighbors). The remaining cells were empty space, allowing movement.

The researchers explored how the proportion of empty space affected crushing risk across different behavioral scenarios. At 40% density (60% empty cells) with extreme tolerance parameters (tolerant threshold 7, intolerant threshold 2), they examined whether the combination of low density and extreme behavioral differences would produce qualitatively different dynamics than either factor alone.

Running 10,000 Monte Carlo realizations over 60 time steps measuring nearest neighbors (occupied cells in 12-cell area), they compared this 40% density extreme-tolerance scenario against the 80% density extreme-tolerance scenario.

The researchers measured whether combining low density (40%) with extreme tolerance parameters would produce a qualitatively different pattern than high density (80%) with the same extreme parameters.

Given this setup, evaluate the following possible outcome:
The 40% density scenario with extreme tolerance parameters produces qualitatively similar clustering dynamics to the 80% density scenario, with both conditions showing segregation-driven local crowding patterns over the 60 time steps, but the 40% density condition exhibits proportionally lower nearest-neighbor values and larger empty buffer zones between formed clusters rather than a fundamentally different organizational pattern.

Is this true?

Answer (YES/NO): NO